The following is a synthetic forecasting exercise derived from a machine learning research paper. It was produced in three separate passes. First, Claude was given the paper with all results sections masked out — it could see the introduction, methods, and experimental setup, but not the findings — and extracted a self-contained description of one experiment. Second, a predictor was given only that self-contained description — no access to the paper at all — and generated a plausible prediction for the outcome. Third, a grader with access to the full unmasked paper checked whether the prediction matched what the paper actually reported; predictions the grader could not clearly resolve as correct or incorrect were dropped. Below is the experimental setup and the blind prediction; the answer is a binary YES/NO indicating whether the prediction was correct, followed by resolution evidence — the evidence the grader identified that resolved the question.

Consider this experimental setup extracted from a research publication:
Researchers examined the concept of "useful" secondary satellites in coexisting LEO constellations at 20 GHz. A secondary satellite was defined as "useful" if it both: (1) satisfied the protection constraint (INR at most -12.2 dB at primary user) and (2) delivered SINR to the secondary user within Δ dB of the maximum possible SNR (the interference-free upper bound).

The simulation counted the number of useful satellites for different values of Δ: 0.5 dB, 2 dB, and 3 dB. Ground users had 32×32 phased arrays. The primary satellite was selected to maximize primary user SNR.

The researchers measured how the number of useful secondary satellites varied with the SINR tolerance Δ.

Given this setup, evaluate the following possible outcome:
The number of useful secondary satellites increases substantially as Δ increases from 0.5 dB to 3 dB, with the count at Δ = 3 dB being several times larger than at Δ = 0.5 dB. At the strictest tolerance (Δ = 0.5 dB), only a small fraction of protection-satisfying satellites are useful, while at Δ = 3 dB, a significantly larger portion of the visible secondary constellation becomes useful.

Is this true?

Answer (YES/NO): YES